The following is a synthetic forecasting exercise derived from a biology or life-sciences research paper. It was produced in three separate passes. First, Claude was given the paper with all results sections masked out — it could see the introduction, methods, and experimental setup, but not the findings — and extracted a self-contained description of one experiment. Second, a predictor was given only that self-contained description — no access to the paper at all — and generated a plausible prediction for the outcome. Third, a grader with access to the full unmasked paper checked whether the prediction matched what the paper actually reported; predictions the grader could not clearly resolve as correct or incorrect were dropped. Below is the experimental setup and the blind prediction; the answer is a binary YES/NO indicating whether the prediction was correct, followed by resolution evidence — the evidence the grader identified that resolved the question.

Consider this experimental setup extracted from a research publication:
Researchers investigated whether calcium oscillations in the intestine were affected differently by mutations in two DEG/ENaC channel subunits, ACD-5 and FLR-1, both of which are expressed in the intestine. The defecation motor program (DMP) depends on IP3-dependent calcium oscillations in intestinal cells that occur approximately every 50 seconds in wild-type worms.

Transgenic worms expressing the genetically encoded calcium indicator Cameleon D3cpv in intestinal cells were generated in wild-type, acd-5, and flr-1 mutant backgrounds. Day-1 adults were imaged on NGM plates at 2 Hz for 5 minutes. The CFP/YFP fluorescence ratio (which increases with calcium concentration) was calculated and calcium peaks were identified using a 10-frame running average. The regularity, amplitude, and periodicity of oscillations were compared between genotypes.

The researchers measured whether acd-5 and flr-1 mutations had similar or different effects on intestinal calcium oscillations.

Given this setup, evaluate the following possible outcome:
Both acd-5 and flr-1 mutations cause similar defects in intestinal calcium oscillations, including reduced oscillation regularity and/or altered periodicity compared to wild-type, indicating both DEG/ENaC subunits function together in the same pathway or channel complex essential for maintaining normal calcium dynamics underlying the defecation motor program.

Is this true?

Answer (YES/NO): NO